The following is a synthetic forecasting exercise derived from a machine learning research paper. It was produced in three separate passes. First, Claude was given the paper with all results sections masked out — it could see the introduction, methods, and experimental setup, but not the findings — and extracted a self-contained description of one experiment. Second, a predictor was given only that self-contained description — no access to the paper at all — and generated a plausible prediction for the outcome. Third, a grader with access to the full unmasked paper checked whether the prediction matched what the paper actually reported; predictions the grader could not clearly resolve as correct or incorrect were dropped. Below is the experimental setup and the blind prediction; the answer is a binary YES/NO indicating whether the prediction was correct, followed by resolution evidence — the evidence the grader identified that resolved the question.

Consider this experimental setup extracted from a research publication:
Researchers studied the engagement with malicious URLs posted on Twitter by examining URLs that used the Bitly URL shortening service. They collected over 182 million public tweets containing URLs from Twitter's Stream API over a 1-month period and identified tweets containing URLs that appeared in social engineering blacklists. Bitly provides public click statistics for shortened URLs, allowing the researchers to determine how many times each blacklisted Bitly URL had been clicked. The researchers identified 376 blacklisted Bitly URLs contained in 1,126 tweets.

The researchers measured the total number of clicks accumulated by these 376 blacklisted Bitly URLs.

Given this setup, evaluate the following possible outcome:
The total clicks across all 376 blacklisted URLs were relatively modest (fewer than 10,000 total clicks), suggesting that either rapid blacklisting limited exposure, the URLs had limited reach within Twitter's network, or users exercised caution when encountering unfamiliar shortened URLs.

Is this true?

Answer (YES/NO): NO